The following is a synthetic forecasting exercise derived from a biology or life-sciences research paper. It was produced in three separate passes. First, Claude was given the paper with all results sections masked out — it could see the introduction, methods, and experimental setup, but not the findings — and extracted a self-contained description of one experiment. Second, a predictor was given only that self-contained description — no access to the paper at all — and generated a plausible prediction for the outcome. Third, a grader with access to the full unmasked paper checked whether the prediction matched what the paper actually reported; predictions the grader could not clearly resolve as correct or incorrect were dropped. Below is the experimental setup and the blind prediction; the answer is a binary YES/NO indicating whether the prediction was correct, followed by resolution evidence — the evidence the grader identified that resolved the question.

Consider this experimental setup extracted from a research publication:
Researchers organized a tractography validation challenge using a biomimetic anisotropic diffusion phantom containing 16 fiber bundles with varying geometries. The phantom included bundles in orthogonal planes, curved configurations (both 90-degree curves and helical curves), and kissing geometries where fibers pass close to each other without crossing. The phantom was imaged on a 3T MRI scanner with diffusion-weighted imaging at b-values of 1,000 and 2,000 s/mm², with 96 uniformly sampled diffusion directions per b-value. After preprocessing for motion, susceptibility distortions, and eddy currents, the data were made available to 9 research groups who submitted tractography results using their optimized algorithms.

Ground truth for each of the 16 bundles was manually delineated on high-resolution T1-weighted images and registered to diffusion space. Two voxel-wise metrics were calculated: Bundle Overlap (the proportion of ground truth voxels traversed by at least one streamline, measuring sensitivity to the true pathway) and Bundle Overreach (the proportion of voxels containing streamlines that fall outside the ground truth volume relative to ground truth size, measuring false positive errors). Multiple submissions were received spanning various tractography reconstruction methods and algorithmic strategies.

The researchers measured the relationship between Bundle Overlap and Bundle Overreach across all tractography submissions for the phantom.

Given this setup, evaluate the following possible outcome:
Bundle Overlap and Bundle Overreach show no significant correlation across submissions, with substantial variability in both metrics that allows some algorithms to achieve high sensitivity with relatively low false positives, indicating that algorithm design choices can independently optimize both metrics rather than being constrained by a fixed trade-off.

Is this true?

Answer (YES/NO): NO